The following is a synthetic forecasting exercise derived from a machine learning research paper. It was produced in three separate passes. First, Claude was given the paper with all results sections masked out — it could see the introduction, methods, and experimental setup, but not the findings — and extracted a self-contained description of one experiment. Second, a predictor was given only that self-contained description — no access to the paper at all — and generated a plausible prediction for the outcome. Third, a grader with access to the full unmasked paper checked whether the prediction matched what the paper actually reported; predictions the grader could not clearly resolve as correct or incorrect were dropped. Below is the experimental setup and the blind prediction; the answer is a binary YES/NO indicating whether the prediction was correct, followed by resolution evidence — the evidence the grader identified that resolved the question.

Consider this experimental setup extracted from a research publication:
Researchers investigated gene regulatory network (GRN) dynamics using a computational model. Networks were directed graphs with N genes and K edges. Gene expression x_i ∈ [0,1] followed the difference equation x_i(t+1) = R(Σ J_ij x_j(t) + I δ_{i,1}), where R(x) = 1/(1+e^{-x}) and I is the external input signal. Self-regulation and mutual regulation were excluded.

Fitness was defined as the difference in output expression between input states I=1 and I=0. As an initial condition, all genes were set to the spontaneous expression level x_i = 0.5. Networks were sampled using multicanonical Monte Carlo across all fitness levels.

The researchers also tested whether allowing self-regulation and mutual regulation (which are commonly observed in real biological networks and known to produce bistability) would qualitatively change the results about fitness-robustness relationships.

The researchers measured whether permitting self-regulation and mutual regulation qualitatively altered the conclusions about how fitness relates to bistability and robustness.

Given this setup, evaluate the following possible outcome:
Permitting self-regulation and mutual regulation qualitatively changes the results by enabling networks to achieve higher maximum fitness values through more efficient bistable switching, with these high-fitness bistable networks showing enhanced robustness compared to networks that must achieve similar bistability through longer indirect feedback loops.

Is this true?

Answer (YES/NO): NO